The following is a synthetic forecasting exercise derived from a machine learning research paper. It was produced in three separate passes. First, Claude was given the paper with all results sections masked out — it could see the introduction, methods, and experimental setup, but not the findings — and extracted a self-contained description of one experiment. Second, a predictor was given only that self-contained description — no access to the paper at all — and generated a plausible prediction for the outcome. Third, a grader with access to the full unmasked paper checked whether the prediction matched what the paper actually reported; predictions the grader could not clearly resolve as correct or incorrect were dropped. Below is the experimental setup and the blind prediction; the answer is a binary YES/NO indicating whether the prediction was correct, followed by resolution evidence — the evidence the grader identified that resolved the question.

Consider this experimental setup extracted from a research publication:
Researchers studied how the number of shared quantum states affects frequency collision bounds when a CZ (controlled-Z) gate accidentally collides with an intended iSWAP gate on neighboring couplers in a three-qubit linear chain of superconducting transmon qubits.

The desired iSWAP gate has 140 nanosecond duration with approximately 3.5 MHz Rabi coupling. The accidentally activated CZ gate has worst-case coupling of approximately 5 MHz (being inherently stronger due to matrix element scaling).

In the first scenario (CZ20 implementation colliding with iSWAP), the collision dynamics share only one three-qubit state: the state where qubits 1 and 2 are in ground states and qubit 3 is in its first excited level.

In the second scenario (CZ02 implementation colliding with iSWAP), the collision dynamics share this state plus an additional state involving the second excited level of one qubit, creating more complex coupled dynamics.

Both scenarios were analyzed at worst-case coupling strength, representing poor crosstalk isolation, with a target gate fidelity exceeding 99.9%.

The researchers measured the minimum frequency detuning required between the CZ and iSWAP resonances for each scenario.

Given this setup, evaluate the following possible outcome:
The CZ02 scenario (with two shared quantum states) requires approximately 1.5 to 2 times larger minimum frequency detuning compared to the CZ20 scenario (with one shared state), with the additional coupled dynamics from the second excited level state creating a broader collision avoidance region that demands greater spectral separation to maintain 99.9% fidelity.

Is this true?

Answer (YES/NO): NO